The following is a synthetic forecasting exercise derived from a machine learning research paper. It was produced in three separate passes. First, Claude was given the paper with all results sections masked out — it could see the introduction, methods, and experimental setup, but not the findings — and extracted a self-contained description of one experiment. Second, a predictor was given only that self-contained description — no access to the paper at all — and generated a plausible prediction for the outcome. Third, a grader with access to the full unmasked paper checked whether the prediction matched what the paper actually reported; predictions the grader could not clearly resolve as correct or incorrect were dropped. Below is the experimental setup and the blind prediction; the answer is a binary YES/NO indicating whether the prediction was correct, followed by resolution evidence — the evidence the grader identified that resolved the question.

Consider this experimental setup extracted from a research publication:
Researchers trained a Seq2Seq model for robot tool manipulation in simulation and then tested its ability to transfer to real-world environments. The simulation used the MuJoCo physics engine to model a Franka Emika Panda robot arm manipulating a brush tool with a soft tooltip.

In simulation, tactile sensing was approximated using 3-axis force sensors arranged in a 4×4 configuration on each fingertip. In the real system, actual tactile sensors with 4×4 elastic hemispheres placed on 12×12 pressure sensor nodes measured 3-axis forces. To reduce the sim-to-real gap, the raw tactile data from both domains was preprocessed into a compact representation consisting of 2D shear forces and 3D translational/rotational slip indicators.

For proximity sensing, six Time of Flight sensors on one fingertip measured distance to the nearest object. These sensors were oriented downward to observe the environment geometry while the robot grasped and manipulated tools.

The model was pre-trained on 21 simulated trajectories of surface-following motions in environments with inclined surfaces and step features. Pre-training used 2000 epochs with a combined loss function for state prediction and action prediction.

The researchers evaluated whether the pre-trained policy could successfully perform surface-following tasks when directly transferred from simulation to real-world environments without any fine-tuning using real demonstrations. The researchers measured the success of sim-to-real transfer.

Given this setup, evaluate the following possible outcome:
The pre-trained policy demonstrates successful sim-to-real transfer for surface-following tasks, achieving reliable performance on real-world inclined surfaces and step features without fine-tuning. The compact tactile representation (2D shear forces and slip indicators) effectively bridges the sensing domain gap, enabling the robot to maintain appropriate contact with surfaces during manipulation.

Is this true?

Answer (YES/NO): NO